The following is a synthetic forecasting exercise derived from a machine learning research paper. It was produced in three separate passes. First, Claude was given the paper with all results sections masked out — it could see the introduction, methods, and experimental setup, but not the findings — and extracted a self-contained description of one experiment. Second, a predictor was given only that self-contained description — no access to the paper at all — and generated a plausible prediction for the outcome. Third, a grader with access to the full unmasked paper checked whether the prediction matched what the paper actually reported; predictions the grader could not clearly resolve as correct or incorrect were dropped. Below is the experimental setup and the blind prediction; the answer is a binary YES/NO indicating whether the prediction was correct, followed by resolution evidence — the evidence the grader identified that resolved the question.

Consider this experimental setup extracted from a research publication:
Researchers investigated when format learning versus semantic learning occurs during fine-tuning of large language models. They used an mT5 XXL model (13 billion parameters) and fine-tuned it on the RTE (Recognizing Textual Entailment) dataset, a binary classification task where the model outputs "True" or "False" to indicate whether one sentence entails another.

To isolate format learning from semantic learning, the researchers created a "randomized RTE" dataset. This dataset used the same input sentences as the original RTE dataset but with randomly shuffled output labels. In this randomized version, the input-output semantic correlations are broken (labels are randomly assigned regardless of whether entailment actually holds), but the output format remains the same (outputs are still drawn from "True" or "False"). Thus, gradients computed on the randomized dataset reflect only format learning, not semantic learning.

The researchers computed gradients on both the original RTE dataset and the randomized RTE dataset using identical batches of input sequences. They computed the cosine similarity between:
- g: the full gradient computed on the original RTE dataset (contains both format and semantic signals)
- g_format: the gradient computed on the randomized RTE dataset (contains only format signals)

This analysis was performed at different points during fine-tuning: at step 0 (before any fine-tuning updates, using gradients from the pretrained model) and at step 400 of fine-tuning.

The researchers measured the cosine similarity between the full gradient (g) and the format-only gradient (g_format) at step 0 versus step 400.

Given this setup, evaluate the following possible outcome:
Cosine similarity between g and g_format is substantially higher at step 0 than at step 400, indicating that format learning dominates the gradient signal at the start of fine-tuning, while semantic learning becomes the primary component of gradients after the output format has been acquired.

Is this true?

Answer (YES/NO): YES